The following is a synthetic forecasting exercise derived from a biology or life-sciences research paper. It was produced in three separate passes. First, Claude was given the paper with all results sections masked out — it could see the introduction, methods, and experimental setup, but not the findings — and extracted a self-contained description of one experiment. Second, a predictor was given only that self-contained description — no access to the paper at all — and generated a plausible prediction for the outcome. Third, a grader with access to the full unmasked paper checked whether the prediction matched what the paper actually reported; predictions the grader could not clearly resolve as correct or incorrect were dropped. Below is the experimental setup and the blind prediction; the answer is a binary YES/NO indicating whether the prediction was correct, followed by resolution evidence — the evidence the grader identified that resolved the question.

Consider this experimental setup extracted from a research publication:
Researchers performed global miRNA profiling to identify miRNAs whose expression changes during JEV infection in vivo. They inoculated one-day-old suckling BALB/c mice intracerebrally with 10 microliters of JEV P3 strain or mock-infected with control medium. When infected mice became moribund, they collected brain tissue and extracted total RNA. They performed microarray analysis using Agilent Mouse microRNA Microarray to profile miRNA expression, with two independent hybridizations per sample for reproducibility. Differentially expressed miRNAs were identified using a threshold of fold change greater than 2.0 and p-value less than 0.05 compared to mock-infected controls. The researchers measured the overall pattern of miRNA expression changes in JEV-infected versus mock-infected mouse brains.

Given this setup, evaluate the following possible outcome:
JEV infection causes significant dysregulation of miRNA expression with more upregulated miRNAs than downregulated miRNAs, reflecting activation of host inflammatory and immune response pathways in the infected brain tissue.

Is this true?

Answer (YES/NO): NO